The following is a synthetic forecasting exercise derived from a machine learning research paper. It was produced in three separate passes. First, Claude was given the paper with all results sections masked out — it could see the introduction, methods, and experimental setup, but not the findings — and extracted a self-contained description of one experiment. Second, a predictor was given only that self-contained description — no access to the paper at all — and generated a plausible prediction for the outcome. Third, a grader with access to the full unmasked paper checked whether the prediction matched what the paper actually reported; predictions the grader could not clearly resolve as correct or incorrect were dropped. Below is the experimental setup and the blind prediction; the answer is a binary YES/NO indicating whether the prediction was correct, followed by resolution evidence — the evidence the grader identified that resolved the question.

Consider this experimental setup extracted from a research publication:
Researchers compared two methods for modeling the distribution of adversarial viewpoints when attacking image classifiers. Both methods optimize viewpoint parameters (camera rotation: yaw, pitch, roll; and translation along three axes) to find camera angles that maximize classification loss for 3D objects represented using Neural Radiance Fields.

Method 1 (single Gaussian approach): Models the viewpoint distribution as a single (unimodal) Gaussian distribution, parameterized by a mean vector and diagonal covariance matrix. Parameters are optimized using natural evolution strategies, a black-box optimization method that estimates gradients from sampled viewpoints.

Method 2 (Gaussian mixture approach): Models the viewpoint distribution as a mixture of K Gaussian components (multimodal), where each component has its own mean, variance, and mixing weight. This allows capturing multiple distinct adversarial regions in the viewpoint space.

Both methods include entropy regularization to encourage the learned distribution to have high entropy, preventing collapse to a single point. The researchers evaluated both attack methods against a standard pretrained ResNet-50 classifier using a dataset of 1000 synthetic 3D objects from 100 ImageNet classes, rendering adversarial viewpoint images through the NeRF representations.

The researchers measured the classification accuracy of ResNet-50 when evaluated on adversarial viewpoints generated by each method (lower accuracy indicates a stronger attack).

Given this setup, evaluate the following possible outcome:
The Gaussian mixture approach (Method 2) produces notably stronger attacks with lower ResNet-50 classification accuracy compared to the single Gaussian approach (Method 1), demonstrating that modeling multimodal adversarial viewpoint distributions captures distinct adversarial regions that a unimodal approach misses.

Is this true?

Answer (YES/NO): NO